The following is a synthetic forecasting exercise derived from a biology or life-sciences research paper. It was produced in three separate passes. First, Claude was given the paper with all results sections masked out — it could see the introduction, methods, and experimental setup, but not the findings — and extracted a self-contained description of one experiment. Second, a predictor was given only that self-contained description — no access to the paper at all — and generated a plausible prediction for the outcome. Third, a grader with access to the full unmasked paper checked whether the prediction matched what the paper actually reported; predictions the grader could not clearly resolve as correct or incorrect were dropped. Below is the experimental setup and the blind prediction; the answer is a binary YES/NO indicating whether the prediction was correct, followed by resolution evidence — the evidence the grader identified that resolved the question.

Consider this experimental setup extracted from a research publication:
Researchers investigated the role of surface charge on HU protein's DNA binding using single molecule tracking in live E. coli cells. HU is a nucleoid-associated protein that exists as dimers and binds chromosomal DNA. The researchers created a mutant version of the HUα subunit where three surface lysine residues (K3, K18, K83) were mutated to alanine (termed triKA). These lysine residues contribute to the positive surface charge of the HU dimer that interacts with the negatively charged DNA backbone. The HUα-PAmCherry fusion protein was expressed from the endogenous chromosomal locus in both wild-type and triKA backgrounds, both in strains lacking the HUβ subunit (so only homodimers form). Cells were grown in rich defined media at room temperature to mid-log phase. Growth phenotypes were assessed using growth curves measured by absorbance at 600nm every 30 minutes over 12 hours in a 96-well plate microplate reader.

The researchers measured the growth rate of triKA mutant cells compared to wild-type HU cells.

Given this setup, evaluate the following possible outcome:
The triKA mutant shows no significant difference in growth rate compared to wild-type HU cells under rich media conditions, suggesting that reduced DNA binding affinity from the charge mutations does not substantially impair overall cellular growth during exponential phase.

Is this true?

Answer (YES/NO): NO